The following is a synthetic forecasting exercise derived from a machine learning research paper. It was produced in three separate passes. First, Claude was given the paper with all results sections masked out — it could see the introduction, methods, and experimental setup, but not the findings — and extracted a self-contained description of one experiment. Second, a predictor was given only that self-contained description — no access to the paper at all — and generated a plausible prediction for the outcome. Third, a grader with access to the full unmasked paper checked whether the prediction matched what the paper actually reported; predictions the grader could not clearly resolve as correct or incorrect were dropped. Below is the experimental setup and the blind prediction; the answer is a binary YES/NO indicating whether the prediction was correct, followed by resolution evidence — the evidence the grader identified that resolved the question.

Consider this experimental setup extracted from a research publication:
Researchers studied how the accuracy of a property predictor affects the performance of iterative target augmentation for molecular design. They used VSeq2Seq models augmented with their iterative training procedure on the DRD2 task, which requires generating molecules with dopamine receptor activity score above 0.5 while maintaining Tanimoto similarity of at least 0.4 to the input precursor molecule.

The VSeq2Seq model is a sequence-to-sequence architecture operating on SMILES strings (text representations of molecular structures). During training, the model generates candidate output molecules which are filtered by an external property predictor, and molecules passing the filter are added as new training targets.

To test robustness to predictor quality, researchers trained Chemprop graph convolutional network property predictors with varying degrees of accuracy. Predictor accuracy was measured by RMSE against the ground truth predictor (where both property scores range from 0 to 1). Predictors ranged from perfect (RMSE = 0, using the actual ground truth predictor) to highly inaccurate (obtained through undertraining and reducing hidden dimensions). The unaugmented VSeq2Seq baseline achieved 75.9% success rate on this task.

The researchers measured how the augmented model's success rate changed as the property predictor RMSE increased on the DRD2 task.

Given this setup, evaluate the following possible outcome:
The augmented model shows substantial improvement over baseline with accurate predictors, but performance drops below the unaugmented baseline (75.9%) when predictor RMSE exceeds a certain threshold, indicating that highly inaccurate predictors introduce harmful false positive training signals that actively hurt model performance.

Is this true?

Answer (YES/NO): NO